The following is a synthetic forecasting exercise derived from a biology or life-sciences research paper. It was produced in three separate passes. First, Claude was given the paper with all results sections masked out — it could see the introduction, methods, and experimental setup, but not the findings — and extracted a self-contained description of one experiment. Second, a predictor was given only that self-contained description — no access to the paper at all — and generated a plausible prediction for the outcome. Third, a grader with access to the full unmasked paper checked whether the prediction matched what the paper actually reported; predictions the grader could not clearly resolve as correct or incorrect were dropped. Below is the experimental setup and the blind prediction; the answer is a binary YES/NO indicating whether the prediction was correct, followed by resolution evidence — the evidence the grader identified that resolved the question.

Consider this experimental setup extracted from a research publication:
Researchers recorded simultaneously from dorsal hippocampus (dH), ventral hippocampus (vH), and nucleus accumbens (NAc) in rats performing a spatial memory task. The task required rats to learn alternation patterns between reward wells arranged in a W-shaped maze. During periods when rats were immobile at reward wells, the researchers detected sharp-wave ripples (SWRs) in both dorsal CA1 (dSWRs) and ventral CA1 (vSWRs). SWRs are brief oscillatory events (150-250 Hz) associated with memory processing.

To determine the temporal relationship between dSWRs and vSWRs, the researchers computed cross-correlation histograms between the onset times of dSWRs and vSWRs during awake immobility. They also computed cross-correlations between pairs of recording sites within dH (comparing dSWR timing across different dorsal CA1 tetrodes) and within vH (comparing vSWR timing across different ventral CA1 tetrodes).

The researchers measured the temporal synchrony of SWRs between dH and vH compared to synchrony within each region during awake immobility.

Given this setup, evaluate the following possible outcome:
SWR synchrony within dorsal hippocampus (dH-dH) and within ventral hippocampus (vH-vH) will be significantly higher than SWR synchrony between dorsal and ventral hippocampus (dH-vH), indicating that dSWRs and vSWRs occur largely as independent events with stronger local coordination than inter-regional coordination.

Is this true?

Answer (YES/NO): YES